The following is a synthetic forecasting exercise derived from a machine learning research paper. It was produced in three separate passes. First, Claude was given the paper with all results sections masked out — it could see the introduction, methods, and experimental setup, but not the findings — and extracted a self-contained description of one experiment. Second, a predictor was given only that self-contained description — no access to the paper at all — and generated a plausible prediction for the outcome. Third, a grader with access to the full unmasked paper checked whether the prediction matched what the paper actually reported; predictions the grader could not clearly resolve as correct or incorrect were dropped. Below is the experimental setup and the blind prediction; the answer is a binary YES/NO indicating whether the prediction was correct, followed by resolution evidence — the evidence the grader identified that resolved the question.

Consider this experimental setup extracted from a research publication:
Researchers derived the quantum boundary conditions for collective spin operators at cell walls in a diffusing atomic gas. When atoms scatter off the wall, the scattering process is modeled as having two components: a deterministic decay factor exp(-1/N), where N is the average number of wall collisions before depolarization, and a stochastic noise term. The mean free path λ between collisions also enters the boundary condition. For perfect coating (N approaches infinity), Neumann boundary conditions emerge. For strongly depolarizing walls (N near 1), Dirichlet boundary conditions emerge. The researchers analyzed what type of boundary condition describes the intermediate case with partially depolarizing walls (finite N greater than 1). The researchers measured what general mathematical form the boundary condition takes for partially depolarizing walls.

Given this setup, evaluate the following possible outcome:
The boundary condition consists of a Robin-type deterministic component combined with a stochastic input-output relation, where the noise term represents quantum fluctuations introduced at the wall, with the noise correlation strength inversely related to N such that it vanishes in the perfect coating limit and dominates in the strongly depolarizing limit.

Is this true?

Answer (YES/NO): YES